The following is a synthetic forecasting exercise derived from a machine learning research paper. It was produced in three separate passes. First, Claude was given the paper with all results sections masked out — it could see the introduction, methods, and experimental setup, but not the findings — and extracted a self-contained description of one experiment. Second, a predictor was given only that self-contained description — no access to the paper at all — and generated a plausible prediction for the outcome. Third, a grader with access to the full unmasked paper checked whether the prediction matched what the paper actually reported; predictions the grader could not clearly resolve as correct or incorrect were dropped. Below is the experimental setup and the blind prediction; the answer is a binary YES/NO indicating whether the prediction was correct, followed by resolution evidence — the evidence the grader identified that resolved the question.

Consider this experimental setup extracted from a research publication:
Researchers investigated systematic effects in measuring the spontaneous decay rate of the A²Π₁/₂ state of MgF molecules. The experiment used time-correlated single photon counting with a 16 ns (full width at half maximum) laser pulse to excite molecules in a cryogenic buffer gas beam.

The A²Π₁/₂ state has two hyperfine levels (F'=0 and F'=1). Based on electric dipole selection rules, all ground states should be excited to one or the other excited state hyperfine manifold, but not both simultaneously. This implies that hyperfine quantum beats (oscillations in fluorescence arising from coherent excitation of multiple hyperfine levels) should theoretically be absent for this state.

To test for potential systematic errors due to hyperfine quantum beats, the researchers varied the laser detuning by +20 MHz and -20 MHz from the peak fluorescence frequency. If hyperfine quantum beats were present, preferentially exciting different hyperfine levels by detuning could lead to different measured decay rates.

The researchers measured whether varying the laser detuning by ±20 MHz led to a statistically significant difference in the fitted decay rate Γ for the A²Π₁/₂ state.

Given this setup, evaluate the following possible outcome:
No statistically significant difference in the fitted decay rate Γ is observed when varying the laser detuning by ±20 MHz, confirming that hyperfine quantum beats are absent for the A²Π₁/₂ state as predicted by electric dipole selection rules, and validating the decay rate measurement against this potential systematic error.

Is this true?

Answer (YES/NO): NO